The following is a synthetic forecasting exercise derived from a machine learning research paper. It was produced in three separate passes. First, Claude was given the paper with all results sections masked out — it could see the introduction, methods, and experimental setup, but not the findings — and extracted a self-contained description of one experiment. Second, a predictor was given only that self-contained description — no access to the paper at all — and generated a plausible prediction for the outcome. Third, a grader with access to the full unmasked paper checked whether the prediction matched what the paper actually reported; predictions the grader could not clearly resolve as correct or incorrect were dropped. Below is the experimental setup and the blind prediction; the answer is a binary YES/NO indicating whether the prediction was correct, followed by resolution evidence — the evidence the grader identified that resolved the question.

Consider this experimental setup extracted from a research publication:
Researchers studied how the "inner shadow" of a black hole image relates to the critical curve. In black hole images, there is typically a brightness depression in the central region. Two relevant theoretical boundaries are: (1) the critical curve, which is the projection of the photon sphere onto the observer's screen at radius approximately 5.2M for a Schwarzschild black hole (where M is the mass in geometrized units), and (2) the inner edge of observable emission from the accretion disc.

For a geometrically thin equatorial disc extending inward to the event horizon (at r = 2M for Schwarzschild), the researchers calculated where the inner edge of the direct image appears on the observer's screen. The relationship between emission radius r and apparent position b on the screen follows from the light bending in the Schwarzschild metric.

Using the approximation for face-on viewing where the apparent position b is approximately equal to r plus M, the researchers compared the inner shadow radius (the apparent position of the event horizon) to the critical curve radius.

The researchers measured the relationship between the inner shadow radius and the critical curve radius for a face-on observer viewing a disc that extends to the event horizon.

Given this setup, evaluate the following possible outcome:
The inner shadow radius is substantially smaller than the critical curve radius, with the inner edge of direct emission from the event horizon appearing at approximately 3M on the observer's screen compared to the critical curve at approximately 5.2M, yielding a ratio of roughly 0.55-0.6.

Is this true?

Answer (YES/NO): NO